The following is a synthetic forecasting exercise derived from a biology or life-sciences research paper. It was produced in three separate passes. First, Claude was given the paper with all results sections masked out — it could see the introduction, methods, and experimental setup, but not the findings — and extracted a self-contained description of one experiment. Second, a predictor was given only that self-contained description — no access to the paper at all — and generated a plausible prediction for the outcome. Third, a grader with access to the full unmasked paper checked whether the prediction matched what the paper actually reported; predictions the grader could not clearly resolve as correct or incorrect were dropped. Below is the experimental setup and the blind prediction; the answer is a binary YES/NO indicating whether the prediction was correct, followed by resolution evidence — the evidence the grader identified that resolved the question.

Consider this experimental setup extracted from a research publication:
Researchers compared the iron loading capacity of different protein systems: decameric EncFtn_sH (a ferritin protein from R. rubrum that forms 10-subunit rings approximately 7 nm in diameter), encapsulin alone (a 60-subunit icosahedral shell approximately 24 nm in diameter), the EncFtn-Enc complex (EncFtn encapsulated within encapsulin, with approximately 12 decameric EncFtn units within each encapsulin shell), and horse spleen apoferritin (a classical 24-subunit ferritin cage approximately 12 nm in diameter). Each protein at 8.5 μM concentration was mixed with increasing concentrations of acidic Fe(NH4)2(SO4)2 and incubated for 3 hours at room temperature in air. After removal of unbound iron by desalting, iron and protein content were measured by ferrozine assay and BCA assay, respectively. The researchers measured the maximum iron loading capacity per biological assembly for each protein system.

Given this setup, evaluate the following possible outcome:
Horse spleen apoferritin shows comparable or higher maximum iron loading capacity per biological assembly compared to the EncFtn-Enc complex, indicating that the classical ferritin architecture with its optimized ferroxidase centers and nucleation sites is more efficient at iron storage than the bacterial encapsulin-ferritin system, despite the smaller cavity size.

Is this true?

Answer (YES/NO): NO